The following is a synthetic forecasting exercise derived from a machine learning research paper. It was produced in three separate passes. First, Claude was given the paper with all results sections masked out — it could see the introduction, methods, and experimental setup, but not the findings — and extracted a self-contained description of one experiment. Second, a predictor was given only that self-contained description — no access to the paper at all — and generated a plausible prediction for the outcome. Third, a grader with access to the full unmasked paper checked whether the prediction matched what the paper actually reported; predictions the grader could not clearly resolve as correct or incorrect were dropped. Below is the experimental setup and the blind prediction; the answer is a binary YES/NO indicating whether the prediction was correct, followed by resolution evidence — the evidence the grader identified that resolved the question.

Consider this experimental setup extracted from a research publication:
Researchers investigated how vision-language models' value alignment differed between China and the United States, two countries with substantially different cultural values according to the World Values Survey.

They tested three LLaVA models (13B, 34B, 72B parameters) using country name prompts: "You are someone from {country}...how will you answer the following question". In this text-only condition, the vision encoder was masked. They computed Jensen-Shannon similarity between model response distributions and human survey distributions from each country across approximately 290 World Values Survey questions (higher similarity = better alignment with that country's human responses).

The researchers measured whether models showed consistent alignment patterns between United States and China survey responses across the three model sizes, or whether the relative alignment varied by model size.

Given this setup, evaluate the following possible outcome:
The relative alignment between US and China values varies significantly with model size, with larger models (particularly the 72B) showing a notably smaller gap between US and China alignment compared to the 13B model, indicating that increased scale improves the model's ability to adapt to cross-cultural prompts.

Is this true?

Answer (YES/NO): NO